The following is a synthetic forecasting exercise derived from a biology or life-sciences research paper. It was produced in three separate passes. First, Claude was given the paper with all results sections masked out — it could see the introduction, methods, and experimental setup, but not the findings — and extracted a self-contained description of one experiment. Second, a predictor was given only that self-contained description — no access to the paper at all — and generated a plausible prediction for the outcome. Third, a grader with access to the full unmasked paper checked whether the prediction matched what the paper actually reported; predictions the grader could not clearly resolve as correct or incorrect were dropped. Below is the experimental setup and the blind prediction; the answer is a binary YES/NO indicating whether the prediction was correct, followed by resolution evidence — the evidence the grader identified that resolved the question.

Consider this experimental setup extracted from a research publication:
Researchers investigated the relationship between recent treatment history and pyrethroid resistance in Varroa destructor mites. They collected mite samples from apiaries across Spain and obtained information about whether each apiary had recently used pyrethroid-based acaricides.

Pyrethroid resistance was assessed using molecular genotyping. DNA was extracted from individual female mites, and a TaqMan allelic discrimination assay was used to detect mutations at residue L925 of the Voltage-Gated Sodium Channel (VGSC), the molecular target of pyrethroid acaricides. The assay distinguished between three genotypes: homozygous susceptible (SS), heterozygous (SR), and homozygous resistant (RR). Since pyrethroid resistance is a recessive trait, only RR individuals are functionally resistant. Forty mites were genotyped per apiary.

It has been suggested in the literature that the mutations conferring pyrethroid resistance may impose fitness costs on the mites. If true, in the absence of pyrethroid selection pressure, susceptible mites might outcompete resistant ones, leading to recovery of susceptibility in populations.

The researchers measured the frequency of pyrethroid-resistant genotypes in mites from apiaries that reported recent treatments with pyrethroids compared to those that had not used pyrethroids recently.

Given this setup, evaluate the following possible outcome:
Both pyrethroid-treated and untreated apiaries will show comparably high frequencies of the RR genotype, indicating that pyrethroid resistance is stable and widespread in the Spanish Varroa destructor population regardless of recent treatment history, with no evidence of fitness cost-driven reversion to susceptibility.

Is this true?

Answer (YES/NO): NO